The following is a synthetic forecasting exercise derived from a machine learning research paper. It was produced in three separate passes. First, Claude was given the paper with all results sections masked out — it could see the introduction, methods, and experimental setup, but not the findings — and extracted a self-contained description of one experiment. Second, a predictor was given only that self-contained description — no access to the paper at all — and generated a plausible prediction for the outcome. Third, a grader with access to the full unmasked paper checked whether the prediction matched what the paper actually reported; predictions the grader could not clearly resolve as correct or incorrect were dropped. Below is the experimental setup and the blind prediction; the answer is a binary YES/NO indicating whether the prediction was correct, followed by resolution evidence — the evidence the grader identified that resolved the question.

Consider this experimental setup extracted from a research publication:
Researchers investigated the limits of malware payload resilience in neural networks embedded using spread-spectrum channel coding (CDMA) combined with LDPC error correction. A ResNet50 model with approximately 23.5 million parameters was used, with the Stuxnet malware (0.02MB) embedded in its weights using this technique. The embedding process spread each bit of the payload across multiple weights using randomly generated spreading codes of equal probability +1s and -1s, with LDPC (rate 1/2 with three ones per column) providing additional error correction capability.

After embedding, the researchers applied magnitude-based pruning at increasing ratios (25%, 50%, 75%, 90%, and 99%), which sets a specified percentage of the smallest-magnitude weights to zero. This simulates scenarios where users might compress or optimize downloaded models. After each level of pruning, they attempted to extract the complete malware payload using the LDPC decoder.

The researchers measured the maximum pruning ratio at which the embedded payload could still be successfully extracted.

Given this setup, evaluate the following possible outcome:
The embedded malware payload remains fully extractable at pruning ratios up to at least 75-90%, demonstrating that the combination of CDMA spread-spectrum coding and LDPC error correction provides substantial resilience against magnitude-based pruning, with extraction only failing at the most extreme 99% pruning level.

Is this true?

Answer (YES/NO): NO